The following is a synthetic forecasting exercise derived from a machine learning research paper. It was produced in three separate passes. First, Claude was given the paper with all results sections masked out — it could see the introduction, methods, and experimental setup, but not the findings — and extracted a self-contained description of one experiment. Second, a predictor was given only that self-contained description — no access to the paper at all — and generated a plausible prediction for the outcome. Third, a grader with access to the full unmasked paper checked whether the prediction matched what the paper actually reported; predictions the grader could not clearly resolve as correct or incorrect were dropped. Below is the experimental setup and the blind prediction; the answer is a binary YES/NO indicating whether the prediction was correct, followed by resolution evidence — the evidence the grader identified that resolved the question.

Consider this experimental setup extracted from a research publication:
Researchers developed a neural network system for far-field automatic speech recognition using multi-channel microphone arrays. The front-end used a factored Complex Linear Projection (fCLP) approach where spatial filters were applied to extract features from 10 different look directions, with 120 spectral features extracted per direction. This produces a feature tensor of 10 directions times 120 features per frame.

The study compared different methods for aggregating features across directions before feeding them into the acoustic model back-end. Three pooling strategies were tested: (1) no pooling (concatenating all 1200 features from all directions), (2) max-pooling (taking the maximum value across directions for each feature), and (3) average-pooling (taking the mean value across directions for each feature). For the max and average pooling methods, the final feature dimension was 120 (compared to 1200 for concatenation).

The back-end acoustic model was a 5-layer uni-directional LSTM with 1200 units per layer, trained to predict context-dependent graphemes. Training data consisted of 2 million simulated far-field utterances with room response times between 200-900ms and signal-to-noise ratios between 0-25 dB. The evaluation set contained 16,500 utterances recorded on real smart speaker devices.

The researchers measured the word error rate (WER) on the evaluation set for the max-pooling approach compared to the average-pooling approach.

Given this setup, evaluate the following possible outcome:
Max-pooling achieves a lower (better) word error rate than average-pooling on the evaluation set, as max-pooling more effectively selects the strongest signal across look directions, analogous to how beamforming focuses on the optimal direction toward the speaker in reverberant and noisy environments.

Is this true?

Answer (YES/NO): YES